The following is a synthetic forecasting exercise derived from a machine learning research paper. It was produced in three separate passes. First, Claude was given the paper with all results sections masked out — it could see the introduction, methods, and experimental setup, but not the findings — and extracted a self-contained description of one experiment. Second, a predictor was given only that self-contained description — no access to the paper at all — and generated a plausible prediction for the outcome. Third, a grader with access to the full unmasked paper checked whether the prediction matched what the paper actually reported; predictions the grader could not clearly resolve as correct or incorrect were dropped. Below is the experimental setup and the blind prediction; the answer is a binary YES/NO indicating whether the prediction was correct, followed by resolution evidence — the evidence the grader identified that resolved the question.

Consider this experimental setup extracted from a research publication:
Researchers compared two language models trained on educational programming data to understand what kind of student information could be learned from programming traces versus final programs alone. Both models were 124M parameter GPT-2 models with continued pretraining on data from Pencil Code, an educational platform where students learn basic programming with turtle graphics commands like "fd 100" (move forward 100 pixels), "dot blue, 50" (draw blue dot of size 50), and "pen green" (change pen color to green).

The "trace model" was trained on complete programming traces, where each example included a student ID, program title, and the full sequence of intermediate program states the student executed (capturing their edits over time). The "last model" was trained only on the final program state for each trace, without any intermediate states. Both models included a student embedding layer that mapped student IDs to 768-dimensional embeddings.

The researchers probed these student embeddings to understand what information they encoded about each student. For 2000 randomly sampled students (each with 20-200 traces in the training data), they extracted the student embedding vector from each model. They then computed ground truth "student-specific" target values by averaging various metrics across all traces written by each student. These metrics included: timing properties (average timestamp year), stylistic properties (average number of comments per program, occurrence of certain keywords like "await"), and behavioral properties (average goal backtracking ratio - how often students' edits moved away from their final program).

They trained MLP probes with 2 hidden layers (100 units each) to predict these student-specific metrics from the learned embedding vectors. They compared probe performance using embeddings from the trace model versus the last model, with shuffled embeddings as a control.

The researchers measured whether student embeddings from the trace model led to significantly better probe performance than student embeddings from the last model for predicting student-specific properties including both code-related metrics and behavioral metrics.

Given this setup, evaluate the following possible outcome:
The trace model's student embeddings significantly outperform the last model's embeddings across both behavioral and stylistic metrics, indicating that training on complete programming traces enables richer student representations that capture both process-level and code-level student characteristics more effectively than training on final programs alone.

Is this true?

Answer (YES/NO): YES